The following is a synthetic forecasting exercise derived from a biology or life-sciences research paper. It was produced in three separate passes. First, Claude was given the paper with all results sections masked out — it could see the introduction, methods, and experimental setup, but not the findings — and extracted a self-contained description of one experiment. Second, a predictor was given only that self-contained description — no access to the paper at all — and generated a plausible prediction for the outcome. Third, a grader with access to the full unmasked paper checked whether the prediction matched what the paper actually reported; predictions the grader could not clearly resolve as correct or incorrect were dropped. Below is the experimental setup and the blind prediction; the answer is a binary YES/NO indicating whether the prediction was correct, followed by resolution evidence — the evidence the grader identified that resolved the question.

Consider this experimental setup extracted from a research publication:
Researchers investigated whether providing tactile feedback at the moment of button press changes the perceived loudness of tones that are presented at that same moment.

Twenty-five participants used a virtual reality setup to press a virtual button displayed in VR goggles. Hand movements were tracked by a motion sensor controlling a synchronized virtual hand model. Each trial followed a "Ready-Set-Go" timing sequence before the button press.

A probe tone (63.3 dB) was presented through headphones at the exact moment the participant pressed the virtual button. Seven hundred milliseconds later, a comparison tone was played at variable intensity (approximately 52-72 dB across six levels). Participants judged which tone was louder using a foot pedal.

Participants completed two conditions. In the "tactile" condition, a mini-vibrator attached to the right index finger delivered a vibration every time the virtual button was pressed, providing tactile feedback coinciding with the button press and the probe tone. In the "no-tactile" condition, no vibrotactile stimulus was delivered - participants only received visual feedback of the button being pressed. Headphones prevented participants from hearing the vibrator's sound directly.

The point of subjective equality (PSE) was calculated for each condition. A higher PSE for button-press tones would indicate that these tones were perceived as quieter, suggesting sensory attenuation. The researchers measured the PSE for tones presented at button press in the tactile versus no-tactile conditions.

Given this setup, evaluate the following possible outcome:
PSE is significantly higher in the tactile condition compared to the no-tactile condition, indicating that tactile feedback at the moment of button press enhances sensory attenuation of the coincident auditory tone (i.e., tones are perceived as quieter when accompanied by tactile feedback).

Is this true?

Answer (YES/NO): NO